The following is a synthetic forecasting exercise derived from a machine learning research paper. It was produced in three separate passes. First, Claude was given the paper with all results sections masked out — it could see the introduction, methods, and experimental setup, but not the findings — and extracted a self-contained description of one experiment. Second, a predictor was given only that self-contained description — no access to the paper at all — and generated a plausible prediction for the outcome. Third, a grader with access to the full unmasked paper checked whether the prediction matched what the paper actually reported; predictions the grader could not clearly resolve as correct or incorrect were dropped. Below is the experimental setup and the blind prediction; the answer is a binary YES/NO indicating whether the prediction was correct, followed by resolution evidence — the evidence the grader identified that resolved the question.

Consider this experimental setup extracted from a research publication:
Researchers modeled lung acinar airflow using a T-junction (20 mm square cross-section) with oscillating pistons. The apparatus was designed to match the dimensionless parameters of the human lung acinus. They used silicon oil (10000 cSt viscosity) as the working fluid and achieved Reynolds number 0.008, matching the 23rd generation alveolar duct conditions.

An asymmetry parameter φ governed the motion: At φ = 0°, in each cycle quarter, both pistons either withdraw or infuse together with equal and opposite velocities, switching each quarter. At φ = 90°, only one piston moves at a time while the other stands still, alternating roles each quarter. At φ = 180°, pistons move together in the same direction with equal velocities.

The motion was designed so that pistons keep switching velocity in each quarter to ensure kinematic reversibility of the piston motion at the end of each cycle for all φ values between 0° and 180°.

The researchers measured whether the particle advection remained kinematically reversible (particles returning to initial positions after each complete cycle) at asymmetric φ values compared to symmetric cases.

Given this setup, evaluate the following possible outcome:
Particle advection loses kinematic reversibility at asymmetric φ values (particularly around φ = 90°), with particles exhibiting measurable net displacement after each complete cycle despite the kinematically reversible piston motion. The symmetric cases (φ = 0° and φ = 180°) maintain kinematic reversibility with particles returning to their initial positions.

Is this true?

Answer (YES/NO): YES